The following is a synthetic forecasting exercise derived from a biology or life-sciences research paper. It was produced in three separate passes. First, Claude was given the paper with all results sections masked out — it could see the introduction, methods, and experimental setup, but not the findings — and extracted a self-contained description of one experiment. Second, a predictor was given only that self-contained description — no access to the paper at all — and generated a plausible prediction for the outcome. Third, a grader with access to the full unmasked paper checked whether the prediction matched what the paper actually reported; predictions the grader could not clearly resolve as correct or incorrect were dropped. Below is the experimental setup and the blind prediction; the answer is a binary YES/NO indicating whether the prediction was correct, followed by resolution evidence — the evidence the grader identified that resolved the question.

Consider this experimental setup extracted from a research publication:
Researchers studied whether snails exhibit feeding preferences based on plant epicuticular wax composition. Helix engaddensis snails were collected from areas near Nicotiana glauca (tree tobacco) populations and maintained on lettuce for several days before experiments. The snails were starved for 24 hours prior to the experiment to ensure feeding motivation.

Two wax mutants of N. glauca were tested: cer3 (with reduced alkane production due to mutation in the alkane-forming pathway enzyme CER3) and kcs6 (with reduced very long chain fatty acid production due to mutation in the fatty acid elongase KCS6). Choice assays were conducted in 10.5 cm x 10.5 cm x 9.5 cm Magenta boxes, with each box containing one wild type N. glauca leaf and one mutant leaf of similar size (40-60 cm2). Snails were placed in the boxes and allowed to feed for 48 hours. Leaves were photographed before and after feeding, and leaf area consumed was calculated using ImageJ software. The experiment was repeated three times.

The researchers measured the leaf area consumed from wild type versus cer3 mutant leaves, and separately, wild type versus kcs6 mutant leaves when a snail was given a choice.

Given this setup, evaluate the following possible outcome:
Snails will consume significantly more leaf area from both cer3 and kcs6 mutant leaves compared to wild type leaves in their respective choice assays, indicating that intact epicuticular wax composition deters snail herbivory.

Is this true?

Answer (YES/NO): NO